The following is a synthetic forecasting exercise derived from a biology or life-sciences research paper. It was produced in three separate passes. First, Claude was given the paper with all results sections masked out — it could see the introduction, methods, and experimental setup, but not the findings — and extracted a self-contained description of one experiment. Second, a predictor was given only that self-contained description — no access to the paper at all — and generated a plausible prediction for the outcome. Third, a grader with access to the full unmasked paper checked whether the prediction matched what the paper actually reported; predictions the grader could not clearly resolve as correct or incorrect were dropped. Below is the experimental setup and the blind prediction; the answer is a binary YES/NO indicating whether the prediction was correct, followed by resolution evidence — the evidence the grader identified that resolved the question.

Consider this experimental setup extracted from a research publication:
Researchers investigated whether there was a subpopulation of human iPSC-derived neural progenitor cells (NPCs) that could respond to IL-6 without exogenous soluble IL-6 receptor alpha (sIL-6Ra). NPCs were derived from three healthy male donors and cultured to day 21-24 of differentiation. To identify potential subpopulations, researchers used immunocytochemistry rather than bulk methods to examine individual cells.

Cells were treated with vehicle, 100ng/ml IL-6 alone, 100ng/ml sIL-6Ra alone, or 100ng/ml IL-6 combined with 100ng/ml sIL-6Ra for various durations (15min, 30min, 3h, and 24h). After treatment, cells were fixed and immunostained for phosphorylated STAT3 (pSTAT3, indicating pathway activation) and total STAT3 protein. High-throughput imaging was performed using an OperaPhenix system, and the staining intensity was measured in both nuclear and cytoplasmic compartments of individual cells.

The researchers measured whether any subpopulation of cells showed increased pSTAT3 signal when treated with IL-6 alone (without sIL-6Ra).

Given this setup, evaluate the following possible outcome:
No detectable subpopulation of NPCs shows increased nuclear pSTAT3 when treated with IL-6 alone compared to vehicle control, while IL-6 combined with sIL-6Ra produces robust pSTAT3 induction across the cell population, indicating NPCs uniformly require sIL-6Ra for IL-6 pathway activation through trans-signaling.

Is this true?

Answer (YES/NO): YES